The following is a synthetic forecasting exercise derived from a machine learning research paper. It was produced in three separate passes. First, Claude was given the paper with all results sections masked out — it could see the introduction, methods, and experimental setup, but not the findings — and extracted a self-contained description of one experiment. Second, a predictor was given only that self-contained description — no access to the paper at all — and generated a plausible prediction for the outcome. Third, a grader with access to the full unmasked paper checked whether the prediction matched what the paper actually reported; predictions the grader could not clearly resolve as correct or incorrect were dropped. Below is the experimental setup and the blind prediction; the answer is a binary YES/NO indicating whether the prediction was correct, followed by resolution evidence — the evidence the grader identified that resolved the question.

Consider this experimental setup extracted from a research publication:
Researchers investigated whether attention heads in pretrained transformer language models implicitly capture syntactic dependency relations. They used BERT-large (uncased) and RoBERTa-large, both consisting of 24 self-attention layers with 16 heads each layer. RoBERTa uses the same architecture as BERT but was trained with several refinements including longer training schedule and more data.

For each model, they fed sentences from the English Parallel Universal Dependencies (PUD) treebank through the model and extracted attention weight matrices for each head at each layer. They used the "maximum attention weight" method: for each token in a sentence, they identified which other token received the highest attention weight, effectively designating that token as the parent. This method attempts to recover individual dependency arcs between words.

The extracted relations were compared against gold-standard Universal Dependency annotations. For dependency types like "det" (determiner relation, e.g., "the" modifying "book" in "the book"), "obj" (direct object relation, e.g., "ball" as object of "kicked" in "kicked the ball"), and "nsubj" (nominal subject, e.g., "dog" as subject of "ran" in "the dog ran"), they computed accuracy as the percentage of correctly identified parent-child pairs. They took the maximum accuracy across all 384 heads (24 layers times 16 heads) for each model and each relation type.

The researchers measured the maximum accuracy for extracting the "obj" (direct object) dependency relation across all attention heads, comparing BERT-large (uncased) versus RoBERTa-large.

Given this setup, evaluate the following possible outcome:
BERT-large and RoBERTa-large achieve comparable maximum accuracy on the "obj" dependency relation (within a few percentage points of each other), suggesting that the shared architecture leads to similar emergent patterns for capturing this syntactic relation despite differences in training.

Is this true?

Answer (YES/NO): NO